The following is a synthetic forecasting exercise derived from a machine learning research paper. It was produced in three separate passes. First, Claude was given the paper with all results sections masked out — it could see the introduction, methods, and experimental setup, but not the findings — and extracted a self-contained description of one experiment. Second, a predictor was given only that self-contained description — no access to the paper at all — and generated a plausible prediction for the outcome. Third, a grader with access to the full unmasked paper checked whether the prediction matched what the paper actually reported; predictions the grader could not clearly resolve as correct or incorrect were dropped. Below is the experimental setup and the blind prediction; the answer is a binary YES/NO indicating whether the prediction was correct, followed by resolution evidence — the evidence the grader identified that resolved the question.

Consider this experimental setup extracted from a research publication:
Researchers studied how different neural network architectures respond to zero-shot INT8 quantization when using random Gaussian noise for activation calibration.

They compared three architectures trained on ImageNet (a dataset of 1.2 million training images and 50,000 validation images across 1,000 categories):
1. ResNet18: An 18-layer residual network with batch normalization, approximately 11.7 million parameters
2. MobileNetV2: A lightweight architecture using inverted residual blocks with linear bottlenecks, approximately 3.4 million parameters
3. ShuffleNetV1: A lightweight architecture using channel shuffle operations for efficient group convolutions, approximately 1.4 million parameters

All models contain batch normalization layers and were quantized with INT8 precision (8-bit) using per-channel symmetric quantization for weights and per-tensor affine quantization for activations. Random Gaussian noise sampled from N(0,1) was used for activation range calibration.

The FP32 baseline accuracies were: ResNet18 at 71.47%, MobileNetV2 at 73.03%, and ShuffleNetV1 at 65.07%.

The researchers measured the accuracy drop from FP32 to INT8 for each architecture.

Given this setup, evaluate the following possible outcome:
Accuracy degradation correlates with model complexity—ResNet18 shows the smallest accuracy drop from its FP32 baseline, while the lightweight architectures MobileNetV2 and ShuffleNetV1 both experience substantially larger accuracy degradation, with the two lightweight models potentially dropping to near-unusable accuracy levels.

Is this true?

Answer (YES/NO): NO